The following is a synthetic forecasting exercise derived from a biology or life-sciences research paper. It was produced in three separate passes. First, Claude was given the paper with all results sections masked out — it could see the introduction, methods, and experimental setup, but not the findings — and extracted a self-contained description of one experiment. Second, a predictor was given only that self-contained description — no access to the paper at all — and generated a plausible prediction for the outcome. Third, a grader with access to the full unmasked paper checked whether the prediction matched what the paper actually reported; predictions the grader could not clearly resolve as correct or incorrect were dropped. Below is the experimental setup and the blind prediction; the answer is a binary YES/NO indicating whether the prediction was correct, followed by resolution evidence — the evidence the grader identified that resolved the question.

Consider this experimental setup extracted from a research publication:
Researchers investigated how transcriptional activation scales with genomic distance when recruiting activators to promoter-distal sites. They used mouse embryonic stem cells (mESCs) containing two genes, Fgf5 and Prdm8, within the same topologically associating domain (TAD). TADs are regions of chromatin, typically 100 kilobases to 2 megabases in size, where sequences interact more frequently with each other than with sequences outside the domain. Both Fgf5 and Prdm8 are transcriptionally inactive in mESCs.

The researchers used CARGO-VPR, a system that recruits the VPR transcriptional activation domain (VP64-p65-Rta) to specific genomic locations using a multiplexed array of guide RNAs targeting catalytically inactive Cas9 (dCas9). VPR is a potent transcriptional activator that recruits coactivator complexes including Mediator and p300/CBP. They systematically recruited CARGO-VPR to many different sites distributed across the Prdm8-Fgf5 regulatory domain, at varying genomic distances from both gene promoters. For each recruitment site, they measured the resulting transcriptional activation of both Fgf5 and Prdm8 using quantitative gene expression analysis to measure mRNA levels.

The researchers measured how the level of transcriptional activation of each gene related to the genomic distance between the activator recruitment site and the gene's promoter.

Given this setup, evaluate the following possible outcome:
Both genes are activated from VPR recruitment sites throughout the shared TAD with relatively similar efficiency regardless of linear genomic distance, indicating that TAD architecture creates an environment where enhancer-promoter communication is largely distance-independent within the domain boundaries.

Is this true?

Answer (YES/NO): NO